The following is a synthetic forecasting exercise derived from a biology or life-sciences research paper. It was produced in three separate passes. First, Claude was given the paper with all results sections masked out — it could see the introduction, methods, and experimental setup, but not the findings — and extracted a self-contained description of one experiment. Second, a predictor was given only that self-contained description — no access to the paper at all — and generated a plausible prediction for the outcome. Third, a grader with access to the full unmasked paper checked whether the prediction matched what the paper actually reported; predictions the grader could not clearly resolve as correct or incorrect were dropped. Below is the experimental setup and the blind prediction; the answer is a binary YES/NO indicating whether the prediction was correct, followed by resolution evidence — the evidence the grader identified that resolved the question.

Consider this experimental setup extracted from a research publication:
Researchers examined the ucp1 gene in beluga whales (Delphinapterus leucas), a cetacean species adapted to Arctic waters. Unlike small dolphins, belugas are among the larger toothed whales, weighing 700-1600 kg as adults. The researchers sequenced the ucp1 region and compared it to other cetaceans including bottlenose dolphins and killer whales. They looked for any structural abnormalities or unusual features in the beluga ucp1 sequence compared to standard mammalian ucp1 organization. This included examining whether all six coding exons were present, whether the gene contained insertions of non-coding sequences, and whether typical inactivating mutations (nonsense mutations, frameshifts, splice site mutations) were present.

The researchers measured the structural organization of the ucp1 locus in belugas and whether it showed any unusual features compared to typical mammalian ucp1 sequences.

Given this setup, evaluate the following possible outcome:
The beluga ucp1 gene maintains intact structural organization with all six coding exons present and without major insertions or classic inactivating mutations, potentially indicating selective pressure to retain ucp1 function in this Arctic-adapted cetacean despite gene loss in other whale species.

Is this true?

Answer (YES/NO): NO